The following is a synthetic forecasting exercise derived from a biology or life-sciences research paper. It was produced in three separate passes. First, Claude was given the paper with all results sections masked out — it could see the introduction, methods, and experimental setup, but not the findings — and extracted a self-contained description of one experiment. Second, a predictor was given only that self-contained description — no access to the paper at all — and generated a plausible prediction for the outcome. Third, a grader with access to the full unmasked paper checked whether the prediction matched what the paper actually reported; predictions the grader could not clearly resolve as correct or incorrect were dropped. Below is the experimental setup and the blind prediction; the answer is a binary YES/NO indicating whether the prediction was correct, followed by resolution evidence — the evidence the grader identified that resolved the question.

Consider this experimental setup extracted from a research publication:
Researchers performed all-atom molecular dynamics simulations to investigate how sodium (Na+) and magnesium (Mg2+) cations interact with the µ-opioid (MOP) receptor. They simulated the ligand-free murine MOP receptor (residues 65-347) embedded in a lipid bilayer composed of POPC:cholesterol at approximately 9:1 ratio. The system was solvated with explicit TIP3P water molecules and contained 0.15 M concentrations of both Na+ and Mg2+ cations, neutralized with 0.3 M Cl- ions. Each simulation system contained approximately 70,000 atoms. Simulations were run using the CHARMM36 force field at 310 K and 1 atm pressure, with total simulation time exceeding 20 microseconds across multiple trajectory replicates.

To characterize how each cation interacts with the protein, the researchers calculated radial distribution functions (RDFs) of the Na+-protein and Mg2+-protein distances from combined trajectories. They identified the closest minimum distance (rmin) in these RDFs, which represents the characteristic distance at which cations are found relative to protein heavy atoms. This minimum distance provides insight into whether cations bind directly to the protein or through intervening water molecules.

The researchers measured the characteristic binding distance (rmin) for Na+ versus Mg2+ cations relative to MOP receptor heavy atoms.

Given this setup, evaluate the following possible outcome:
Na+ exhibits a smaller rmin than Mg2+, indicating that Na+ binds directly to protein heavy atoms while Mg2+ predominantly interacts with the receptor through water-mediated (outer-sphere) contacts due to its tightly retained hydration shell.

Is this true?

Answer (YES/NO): YES